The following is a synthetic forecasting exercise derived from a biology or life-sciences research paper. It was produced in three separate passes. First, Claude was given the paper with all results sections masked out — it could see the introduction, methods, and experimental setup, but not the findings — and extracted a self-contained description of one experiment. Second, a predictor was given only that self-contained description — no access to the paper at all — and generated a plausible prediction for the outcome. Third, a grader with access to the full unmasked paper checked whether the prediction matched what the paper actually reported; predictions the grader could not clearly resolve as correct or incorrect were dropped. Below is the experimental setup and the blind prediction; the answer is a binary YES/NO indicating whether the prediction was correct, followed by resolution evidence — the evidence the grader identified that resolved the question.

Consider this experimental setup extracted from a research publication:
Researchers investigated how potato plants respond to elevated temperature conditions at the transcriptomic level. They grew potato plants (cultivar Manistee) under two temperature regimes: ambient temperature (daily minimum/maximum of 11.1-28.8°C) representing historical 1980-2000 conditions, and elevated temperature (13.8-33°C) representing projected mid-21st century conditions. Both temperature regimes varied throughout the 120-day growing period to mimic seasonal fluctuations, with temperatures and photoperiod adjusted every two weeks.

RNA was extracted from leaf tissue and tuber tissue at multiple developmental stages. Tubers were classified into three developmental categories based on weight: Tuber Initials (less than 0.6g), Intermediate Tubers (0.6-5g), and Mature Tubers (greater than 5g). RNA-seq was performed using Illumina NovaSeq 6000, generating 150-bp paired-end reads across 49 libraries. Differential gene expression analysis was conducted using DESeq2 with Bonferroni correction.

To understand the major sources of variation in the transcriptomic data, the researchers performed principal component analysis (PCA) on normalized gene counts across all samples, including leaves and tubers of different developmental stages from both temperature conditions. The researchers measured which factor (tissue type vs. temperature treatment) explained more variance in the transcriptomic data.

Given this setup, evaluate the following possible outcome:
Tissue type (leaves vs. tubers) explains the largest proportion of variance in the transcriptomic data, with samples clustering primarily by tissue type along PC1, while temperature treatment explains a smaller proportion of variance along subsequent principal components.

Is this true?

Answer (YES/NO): YES